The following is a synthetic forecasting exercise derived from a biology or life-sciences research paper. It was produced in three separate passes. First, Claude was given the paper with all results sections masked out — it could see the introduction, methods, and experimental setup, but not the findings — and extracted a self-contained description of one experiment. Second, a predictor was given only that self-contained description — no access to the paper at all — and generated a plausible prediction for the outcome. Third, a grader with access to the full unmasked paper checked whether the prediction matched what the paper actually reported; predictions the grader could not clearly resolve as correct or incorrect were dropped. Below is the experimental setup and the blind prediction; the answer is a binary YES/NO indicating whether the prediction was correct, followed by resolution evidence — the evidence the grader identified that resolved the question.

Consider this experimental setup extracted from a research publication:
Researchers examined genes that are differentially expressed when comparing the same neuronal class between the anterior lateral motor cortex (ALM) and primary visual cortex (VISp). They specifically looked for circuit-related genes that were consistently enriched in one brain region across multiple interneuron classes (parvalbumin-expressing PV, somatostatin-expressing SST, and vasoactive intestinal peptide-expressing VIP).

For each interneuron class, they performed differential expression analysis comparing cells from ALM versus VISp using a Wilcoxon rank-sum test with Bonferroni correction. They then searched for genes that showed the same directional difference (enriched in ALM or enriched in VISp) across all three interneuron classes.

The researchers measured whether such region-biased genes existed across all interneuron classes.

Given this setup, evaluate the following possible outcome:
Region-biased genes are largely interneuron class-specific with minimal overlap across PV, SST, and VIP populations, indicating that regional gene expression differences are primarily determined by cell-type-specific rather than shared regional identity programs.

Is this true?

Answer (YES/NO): YES